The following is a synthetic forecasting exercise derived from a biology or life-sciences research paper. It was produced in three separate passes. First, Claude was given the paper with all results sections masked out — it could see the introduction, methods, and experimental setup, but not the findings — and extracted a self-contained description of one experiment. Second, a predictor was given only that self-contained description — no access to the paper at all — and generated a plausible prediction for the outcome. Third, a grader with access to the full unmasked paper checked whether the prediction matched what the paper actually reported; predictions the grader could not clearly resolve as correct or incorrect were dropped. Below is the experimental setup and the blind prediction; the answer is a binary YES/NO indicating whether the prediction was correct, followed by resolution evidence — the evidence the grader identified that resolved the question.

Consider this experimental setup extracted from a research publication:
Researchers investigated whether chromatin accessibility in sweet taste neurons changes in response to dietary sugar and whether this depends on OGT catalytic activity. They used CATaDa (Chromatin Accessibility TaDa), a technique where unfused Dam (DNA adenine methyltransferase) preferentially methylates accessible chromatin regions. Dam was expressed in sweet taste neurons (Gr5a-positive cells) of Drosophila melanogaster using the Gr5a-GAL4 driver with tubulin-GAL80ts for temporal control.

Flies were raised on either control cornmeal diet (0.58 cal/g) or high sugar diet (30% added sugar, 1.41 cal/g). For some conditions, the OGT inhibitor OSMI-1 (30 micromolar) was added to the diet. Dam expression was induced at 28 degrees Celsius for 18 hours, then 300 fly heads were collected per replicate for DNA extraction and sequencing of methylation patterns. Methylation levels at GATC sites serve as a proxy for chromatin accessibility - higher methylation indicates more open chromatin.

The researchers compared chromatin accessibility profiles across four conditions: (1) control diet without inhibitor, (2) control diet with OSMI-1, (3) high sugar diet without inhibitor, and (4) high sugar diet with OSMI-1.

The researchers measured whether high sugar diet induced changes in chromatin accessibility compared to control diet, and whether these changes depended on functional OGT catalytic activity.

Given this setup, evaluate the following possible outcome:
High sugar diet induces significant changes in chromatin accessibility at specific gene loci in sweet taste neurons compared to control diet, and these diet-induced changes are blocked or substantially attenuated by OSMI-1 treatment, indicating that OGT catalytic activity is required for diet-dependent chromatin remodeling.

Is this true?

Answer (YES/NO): YES